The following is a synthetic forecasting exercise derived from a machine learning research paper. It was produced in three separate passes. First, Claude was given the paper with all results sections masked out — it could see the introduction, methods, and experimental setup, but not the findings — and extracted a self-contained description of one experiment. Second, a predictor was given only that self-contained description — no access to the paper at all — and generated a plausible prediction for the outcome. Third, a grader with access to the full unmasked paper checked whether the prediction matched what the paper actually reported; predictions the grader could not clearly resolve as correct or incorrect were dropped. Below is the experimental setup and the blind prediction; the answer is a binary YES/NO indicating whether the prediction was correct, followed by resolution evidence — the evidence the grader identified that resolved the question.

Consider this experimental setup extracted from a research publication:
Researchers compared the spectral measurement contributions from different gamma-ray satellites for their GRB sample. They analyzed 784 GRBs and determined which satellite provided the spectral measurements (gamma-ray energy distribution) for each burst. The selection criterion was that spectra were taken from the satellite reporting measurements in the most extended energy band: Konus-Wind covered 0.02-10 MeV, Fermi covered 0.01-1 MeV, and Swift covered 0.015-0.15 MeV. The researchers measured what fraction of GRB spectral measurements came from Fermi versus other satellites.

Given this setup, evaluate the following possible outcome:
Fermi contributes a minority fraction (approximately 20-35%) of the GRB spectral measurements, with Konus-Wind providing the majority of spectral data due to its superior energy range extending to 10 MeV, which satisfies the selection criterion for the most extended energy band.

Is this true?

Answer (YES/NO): NO